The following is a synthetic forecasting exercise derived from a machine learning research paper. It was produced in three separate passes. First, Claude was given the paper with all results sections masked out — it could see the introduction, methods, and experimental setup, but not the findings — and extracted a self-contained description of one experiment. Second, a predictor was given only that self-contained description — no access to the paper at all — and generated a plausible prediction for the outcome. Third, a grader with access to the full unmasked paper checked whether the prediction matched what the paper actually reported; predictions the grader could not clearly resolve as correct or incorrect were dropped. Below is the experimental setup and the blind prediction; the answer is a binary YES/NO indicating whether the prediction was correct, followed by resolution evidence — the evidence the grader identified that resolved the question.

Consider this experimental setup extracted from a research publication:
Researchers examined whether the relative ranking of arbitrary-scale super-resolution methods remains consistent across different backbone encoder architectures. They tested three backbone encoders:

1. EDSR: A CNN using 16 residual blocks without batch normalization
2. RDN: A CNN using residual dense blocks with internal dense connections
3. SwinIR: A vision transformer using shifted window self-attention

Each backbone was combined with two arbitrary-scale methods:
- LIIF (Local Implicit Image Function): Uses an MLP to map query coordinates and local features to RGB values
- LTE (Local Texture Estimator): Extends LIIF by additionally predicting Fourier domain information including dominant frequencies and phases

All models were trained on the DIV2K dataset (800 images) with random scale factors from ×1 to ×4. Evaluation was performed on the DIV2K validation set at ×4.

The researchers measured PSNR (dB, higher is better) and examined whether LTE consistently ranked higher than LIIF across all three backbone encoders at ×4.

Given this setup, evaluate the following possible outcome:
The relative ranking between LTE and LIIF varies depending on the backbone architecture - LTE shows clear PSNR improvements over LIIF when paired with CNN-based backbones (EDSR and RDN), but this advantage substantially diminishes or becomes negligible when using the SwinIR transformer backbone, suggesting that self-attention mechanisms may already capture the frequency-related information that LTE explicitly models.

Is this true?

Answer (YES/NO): NO